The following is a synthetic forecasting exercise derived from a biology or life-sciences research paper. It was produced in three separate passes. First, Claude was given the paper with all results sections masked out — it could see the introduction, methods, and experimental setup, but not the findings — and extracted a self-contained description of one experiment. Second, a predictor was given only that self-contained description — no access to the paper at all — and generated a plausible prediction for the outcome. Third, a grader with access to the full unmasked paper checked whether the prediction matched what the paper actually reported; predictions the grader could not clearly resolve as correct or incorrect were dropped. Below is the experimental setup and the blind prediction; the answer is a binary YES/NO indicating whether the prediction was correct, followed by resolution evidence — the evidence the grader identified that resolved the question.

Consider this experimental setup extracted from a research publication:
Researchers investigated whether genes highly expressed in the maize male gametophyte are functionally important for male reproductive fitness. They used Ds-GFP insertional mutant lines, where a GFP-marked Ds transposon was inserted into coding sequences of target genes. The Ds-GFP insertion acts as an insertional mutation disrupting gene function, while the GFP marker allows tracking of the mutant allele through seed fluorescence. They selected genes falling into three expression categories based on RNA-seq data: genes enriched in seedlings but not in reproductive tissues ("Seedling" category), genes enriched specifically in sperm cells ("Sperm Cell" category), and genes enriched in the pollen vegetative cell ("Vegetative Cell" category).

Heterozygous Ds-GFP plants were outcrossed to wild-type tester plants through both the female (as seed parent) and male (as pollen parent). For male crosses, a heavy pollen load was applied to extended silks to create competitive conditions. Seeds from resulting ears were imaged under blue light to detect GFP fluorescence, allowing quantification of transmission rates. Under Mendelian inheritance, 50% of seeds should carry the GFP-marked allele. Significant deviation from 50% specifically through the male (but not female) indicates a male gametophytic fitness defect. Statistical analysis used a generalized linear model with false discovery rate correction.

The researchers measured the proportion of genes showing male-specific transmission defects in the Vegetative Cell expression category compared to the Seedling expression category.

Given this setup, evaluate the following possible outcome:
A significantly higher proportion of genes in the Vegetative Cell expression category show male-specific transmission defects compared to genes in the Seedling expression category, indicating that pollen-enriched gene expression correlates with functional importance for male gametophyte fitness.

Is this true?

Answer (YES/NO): NO